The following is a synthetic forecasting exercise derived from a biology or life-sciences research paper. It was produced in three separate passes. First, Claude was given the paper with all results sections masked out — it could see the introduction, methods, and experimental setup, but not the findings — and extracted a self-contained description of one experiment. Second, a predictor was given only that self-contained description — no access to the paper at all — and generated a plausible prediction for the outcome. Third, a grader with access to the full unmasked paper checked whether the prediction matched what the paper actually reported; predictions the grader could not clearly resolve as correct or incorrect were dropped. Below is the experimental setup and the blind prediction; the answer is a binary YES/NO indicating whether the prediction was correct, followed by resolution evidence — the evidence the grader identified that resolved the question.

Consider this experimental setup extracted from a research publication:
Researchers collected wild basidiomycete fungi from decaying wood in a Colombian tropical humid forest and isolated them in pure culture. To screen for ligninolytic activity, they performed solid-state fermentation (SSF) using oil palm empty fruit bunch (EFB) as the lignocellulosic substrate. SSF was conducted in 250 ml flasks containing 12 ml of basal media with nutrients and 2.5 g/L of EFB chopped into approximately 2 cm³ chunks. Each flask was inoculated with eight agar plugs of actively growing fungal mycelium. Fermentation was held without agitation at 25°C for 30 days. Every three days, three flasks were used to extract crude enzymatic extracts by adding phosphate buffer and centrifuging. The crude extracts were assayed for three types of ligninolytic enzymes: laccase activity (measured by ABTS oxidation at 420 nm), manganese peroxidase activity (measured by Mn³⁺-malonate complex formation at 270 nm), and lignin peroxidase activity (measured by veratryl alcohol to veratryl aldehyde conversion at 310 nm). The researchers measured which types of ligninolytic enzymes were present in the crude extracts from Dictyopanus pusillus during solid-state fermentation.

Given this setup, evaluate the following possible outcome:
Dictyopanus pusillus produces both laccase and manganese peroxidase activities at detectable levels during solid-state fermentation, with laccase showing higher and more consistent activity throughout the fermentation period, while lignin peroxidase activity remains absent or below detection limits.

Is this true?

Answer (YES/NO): NO